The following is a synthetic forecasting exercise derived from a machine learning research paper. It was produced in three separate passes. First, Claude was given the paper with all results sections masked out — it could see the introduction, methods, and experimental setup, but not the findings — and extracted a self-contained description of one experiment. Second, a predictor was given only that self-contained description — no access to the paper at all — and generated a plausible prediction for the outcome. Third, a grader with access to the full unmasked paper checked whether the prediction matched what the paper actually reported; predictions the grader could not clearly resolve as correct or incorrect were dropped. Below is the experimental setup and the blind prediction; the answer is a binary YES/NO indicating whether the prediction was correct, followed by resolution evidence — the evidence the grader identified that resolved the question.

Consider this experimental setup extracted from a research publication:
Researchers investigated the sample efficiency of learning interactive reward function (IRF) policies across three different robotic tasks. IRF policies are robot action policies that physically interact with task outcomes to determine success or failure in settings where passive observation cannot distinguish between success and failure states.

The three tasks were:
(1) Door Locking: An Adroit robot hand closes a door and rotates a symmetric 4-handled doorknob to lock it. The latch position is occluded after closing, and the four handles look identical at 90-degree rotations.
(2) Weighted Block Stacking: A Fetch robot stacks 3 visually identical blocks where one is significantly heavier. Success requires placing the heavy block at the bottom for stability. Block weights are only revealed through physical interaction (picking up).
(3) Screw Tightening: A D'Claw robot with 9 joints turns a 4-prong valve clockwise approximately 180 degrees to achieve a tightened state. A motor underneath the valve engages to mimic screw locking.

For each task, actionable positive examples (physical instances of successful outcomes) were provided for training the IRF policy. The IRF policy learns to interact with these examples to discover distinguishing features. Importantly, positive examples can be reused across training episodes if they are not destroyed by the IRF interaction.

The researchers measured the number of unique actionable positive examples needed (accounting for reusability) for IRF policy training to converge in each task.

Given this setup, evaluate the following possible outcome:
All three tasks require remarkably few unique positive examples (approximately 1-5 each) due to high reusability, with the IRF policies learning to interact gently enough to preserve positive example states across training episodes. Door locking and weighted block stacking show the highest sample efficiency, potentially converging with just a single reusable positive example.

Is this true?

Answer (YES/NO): NO